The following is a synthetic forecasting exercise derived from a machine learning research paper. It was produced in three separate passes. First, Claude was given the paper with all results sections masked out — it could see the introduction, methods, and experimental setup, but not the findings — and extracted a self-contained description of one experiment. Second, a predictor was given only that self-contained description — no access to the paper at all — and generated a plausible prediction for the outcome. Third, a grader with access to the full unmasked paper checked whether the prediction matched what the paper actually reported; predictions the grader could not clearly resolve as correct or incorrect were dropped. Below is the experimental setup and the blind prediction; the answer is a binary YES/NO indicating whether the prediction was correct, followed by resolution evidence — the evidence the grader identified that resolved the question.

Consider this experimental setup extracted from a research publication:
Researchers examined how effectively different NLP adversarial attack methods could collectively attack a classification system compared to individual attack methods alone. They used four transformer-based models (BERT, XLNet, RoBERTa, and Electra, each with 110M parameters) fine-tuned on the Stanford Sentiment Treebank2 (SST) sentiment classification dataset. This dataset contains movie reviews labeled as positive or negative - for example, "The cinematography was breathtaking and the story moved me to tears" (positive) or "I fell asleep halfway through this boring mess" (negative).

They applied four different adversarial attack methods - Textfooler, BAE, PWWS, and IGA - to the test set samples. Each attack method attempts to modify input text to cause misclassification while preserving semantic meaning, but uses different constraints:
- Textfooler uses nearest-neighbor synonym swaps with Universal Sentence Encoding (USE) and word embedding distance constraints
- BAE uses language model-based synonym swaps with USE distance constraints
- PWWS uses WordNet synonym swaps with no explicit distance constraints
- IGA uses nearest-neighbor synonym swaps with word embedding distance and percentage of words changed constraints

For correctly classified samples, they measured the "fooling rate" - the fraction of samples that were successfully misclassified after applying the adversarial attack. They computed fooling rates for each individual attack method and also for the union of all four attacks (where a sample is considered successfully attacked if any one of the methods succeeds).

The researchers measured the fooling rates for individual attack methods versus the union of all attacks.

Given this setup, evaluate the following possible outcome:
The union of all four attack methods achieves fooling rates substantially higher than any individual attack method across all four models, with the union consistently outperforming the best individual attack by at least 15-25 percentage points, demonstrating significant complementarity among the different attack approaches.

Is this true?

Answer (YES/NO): NO